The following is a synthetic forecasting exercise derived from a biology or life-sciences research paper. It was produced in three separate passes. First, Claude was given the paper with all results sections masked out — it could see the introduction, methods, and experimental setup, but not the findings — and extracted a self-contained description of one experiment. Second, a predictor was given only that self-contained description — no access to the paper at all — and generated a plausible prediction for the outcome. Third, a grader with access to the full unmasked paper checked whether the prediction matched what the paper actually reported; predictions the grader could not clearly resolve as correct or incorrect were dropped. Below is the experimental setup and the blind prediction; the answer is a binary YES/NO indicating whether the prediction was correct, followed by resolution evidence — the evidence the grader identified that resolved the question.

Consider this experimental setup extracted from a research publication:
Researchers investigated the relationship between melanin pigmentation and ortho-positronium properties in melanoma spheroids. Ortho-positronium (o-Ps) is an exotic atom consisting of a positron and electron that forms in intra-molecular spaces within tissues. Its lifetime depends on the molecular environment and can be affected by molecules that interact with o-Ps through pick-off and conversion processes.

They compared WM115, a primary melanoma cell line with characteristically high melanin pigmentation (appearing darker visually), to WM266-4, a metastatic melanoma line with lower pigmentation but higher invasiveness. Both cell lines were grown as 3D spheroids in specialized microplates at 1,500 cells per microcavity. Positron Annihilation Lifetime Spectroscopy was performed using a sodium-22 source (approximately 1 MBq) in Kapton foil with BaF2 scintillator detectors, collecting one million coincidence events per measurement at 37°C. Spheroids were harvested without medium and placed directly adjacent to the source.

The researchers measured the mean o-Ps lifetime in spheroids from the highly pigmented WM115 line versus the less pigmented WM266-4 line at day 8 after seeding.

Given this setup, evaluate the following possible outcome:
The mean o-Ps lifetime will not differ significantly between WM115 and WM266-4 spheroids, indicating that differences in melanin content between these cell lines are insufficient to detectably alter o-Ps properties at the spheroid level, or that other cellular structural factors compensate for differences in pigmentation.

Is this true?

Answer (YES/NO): NO